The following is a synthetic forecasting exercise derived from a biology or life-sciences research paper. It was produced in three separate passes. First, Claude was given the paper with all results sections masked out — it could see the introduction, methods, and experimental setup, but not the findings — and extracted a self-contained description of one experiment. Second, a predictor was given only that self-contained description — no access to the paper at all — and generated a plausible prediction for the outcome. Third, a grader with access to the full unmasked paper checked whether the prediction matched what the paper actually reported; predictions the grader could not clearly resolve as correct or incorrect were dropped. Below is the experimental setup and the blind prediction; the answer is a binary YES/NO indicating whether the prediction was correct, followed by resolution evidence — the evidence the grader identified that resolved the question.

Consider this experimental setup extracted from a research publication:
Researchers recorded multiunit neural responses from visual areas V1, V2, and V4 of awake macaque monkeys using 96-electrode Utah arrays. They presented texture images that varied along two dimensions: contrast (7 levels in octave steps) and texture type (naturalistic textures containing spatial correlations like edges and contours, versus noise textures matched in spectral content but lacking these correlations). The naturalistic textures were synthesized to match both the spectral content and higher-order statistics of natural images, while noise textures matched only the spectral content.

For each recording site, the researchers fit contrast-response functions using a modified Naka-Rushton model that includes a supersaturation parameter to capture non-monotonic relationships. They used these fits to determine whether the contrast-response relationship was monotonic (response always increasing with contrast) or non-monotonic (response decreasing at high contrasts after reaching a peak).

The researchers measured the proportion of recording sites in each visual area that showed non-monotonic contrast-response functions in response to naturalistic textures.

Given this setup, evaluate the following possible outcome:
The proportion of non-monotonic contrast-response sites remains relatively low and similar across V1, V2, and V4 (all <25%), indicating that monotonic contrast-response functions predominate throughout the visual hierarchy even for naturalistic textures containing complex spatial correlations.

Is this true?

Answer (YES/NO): NO